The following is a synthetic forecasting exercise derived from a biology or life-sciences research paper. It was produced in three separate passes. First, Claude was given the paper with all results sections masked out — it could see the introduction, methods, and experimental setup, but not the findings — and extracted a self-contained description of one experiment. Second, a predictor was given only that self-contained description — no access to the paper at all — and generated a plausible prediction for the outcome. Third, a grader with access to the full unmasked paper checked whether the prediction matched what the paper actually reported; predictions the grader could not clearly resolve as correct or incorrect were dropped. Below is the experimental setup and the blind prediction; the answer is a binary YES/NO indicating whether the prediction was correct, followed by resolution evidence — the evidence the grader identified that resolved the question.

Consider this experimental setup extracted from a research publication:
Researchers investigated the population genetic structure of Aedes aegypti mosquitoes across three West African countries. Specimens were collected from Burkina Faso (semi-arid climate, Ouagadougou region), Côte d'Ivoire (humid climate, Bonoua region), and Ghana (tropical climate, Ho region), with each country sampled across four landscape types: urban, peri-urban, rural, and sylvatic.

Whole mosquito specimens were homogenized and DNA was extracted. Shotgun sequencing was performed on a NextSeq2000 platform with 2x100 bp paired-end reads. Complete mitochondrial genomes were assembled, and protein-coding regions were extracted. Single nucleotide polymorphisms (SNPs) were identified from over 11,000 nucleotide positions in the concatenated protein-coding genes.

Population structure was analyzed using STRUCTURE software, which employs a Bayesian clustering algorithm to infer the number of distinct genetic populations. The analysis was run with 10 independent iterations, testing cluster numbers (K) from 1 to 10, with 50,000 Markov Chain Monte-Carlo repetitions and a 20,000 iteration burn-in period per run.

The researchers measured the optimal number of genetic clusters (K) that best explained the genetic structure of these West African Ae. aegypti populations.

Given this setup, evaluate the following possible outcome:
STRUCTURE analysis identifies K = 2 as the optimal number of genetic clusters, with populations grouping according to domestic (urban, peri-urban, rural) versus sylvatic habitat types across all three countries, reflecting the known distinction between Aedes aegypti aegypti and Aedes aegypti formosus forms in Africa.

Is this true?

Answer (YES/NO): NO